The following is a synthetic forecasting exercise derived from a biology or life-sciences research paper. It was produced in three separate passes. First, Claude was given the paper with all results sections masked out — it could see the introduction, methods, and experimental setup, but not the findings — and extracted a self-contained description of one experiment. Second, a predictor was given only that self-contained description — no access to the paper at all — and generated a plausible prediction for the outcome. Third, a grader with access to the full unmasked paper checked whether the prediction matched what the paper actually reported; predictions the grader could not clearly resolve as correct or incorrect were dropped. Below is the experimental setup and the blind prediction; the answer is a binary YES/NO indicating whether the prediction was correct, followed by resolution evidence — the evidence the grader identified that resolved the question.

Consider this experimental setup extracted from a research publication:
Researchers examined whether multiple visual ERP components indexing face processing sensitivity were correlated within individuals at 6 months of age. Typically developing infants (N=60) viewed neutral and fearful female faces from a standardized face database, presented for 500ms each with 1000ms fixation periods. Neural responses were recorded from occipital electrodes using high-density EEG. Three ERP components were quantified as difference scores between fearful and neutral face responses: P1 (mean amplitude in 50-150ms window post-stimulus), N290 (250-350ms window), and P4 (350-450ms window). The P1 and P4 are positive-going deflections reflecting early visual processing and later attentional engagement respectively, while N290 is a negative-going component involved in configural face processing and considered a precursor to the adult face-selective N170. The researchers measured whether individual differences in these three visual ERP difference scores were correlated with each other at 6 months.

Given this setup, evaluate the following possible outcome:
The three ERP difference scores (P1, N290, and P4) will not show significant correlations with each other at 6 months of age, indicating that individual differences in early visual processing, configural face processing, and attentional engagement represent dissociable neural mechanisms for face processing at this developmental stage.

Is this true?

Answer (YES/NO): NO